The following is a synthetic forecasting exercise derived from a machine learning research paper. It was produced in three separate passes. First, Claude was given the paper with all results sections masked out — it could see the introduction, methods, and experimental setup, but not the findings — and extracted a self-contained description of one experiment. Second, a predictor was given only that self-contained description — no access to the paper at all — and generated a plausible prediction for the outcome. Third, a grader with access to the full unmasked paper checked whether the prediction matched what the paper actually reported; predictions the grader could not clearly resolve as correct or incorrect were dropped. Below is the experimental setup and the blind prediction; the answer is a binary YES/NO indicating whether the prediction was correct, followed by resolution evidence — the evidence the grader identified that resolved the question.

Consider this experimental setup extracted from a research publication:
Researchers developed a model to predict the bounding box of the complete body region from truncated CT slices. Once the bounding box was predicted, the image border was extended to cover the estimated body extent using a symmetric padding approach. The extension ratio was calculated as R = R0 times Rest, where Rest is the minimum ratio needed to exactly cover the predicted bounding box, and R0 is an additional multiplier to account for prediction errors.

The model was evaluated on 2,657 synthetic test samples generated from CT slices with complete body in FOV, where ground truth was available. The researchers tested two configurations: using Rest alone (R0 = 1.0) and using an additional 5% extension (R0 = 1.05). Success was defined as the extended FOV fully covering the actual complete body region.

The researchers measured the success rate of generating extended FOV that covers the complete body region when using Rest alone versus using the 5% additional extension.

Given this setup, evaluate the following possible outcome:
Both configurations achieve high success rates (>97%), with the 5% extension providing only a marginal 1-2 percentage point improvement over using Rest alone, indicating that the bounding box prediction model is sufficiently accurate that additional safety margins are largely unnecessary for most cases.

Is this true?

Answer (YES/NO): NO